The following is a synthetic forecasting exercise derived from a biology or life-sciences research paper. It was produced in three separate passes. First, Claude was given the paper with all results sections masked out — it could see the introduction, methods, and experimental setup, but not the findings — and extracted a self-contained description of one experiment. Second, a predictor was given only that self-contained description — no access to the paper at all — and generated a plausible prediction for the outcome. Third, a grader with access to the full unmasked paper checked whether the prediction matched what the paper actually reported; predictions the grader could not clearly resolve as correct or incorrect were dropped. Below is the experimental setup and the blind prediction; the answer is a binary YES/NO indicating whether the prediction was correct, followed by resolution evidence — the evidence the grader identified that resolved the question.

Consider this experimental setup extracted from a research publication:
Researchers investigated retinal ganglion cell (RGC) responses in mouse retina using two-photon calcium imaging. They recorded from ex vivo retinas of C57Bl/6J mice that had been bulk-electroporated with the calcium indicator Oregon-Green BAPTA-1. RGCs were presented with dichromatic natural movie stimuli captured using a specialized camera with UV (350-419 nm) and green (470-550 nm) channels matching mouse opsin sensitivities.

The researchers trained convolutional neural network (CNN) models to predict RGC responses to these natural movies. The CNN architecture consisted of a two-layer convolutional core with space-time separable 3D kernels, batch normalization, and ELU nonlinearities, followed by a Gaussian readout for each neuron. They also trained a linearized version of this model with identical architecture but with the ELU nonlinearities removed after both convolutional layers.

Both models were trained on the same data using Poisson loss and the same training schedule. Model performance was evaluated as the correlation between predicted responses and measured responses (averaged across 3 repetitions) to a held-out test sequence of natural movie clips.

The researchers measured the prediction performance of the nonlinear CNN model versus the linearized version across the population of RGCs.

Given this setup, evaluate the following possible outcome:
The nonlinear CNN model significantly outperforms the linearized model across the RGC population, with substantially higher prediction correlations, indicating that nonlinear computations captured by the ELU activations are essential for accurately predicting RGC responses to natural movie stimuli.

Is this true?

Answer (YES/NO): YES